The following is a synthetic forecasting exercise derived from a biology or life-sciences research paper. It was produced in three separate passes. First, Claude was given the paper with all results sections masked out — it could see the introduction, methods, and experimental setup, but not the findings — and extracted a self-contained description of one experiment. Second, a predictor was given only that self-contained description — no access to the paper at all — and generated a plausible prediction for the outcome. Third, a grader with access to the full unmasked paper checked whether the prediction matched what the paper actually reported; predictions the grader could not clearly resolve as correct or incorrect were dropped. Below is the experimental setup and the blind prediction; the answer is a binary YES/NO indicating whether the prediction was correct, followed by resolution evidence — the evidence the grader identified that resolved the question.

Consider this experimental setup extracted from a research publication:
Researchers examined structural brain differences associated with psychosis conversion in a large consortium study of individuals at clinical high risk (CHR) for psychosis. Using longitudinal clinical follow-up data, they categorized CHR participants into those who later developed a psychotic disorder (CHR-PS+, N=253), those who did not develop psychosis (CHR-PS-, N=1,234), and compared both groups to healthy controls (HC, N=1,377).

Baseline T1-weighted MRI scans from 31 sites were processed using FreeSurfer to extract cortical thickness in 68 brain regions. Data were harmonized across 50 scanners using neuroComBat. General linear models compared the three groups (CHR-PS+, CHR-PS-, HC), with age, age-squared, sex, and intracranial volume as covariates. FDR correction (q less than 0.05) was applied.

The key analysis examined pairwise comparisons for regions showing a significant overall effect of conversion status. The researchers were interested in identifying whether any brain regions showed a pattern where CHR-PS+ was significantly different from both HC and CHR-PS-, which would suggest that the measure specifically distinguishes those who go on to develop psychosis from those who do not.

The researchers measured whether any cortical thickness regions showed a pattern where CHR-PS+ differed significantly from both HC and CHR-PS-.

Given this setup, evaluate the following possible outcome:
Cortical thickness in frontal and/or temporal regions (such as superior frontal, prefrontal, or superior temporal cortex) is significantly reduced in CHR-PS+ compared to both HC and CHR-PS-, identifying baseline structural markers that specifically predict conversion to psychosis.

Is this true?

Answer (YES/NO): YES